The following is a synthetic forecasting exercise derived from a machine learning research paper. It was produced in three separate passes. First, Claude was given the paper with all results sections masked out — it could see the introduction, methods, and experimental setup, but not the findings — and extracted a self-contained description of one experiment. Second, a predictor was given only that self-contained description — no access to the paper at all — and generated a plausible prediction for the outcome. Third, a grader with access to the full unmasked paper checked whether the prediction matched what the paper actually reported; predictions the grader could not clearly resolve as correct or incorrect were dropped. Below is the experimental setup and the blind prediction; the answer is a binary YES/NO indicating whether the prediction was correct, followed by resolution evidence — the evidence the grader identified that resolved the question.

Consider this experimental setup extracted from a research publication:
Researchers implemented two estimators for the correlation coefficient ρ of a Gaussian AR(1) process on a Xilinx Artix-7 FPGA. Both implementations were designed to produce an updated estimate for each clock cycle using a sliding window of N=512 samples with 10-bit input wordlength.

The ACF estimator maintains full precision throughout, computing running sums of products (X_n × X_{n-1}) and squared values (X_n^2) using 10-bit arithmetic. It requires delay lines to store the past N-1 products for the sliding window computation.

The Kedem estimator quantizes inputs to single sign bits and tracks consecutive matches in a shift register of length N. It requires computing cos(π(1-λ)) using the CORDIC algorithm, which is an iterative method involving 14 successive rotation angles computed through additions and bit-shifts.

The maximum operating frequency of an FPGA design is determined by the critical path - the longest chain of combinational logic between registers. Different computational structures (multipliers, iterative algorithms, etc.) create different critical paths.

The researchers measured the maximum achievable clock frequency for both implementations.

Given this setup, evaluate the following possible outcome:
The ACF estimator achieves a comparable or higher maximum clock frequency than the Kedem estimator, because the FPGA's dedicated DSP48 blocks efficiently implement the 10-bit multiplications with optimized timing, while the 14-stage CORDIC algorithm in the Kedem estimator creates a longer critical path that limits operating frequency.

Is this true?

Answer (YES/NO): NO